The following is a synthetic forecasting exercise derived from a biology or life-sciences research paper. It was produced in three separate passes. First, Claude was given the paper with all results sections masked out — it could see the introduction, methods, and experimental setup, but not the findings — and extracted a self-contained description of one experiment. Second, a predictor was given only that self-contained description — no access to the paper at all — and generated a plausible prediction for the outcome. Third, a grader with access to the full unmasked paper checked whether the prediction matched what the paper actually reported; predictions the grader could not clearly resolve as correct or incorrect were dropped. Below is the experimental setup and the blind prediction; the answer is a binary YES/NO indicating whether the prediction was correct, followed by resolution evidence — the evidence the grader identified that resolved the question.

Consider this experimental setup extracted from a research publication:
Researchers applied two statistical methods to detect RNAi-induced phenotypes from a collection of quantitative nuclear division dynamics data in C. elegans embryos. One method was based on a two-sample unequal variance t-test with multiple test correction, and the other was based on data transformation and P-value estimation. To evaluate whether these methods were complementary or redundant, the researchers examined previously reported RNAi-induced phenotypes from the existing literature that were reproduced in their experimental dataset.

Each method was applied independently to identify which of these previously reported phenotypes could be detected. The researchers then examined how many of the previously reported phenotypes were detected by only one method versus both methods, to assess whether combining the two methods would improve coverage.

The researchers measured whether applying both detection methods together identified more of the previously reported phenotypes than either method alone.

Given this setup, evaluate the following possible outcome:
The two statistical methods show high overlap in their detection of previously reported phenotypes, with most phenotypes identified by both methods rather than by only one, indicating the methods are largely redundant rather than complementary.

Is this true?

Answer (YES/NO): NO